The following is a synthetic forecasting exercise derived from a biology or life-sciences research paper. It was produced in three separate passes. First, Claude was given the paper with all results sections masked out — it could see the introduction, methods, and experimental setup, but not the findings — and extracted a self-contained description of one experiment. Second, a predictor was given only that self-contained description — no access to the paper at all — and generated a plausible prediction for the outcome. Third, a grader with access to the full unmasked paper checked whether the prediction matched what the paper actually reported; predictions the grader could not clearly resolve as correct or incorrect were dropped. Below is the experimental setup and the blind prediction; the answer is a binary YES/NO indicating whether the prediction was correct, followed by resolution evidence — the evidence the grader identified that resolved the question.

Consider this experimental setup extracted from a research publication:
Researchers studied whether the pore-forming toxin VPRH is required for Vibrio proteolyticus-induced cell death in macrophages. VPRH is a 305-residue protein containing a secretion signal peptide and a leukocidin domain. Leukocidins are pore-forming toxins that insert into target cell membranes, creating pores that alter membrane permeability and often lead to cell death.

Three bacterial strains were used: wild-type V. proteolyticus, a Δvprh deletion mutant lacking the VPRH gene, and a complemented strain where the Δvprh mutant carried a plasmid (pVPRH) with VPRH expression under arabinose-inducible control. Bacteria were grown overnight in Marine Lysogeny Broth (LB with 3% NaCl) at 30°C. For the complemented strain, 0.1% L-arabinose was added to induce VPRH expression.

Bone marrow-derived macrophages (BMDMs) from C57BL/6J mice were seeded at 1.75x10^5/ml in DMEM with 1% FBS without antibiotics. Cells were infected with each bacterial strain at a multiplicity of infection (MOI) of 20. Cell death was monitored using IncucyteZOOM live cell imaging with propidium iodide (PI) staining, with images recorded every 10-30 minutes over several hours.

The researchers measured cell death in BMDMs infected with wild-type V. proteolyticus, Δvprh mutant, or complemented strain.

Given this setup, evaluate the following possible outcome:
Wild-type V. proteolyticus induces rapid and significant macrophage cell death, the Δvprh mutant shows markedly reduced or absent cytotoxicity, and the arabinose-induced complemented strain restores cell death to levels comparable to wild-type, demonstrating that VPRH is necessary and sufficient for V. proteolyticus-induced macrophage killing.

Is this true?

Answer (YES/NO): NO